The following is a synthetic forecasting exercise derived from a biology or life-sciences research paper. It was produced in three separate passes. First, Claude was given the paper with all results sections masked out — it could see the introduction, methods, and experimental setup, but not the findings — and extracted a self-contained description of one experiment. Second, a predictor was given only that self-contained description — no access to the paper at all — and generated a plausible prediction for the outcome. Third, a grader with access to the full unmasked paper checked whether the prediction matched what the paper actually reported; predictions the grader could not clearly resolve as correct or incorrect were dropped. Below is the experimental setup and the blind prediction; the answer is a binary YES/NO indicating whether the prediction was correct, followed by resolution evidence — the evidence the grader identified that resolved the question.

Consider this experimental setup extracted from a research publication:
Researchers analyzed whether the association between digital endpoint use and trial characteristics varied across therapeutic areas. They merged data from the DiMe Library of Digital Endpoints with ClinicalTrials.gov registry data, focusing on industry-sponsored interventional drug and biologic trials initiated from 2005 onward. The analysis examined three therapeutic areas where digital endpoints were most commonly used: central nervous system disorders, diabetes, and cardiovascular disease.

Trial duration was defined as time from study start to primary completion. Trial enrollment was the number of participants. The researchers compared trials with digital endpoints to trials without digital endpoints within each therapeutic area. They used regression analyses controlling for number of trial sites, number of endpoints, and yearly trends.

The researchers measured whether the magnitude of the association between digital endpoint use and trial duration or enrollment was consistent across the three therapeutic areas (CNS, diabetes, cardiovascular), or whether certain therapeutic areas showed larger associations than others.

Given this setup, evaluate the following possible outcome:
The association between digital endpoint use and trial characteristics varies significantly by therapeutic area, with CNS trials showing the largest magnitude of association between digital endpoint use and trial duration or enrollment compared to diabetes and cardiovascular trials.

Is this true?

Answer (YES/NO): NO